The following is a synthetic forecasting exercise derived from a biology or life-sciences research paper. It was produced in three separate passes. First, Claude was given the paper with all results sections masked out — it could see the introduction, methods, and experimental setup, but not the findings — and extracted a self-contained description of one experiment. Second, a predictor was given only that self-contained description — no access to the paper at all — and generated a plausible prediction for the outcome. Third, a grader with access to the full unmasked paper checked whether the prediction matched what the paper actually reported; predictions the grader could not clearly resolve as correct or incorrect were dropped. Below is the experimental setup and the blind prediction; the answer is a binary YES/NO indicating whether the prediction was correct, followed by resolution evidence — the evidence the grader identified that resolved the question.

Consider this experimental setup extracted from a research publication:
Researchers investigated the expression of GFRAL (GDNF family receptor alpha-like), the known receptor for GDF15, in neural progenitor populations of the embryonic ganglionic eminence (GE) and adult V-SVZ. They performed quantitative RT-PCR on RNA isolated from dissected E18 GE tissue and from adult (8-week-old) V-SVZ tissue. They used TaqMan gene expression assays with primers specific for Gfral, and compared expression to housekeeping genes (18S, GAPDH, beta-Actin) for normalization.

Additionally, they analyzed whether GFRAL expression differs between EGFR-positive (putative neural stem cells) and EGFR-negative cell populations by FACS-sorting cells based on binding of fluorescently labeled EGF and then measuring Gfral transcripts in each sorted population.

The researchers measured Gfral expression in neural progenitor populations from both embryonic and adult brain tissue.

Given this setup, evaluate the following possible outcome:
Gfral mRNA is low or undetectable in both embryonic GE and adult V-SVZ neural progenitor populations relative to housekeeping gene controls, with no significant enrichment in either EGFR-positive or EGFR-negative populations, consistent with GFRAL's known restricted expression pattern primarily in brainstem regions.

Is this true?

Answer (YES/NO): NO